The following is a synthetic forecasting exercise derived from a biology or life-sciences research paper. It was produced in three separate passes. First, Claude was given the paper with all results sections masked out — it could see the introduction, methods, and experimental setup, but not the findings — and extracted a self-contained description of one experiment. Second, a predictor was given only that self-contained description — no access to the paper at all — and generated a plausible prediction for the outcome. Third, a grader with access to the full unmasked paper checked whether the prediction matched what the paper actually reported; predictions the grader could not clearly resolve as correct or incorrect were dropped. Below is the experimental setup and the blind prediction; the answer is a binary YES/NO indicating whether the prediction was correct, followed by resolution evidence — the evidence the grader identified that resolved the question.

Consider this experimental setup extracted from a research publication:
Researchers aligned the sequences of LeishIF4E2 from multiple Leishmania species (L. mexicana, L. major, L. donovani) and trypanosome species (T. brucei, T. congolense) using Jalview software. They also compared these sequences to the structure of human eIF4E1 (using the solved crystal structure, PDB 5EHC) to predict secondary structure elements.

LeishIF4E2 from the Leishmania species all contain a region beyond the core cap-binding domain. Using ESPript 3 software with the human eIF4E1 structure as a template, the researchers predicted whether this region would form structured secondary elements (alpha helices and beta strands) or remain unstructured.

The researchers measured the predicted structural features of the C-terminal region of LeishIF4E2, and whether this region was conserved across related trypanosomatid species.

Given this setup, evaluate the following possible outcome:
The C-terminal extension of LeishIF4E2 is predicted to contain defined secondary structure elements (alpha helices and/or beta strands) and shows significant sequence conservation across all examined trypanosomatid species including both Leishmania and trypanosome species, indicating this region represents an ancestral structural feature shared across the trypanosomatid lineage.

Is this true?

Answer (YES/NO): NO